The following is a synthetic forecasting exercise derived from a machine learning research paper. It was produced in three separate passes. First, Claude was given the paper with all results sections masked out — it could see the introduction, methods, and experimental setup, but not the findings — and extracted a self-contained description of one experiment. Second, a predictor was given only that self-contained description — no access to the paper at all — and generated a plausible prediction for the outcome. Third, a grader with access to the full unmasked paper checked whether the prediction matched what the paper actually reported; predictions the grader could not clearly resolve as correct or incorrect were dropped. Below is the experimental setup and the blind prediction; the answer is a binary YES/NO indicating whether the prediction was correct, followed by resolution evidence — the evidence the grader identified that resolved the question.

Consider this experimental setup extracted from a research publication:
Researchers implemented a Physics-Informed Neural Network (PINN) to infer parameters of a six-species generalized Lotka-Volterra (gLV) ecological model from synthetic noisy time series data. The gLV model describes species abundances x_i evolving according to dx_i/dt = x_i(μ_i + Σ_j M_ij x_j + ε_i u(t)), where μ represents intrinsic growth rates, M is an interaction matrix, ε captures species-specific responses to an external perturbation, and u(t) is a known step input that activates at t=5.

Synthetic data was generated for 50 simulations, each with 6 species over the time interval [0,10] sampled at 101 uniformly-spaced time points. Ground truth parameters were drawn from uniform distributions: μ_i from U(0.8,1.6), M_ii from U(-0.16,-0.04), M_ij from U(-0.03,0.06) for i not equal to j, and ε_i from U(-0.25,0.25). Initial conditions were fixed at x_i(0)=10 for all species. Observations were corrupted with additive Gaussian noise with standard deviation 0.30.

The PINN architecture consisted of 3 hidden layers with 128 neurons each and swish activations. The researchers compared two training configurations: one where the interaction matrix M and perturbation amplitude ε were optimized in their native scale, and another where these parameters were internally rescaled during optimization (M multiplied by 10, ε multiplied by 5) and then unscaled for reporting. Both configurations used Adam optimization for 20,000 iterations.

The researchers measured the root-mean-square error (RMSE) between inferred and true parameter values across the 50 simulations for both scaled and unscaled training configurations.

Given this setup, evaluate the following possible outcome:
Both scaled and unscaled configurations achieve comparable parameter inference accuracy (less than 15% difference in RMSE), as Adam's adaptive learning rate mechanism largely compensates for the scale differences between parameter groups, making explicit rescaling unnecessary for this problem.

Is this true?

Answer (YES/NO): NO